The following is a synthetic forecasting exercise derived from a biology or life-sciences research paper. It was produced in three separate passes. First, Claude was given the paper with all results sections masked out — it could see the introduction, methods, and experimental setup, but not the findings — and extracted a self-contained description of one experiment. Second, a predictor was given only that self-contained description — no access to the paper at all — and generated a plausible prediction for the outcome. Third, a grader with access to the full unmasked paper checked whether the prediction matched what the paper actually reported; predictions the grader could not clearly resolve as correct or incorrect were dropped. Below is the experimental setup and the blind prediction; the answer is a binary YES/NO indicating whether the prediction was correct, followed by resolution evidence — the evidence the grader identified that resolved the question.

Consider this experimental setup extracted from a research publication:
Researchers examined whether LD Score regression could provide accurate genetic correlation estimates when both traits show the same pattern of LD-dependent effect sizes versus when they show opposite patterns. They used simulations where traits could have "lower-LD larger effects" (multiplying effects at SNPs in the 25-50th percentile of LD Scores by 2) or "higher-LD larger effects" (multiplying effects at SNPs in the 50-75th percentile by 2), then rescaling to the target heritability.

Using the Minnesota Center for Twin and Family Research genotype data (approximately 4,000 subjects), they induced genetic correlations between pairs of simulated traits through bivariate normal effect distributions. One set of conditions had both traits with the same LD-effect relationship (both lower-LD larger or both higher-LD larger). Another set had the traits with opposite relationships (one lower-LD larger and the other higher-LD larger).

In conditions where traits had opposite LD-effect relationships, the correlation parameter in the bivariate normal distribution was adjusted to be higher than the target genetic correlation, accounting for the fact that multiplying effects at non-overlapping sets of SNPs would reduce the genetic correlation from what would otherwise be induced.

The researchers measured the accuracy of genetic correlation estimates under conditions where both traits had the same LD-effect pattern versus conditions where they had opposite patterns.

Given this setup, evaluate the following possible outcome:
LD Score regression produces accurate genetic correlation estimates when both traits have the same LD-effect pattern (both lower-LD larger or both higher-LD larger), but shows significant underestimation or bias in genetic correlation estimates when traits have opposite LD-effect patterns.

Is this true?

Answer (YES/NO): NO